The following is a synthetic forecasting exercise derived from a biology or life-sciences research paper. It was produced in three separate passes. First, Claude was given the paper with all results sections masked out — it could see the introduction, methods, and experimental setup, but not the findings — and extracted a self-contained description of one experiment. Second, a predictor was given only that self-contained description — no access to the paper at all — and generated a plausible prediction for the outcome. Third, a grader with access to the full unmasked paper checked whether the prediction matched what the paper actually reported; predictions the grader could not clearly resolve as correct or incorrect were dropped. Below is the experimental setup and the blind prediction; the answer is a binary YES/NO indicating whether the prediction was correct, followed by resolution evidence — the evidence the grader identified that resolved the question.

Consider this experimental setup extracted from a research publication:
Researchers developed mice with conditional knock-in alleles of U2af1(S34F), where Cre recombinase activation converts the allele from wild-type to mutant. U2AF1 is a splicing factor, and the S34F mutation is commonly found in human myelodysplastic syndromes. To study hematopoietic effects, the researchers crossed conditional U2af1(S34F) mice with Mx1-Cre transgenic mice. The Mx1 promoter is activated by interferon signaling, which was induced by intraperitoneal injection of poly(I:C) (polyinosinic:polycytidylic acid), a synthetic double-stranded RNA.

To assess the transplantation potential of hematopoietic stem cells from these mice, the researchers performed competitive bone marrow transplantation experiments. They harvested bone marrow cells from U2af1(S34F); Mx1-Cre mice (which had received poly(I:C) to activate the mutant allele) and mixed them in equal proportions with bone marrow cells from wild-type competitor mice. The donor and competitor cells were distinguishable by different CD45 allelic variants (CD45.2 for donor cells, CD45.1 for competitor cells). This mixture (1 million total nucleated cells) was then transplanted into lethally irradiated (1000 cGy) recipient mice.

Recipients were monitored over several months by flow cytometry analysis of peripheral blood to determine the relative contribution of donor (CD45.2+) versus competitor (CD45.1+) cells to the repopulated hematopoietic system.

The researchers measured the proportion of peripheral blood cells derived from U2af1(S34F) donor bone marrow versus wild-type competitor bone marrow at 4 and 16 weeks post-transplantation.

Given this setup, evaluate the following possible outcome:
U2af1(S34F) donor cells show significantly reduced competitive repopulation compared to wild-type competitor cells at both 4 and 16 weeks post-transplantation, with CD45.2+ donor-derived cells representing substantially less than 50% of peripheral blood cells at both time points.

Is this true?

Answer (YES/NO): NO